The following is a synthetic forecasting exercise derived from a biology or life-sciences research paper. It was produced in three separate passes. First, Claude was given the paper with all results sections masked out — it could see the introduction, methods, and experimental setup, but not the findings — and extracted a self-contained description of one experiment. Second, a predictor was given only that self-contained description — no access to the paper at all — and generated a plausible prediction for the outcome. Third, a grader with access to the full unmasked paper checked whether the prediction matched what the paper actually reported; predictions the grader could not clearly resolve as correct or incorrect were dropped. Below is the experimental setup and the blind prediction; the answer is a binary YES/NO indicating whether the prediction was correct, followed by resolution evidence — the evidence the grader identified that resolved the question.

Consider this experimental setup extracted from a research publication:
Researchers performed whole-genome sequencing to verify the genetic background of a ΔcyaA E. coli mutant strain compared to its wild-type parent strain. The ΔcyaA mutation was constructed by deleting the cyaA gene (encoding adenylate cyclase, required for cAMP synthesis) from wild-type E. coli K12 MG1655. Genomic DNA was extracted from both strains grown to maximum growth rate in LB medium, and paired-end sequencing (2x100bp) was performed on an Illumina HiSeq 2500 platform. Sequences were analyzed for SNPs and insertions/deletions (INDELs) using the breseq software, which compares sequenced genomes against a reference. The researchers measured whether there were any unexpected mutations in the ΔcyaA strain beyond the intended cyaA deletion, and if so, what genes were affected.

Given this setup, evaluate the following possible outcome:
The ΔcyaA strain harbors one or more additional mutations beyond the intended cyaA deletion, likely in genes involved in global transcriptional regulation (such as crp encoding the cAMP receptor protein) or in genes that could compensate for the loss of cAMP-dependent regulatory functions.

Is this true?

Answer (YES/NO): NO